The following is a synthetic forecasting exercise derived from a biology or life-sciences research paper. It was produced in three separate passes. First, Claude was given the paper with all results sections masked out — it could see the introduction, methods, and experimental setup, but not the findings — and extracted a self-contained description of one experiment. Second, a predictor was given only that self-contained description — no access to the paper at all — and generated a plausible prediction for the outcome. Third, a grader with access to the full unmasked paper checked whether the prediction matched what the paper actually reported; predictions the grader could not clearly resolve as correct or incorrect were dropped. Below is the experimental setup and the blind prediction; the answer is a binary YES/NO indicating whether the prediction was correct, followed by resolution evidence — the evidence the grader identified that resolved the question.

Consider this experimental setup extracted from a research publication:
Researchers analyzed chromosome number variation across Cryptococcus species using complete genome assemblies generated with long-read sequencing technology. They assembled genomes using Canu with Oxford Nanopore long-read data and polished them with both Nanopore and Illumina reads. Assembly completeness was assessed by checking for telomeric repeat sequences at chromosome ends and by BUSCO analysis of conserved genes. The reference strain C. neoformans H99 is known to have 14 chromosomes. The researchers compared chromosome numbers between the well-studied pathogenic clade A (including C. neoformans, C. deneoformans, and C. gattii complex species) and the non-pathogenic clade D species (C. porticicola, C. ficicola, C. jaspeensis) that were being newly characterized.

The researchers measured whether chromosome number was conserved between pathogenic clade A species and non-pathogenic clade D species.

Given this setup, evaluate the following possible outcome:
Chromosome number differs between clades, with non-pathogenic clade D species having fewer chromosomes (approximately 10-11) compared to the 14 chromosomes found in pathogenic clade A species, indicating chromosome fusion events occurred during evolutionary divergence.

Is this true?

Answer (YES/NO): NO